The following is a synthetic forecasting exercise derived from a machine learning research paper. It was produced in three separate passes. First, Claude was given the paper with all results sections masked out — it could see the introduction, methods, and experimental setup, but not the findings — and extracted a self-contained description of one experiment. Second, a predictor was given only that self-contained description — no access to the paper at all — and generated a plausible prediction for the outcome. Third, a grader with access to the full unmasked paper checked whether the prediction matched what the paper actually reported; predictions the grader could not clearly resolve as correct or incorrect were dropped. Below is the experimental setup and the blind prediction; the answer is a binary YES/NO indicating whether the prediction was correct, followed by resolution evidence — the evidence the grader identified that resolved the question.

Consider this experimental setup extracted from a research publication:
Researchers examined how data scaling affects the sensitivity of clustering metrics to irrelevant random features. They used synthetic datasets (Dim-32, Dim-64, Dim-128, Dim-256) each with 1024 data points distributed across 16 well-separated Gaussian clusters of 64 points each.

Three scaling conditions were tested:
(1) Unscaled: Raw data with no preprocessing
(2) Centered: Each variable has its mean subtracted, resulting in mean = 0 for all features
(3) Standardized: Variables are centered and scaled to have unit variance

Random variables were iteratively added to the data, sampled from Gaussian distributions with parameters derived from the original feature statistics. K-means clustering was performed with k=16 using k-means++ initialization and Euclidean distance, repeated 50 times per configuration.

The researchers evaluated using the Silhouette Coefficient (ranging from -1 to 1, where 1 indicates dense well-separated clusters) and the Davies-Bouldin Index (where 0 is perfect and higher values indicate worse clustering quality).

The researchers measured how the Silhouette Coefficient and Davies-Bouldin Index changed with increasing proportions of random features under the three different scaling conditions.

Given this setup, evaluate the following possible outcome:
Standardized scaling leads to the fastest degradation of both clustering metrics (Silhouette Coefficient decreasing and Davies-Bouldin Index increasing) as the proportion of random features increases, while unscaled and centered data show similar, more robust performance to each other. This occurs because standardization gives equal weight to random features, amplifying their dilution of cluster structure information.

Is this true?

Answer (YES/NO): NO